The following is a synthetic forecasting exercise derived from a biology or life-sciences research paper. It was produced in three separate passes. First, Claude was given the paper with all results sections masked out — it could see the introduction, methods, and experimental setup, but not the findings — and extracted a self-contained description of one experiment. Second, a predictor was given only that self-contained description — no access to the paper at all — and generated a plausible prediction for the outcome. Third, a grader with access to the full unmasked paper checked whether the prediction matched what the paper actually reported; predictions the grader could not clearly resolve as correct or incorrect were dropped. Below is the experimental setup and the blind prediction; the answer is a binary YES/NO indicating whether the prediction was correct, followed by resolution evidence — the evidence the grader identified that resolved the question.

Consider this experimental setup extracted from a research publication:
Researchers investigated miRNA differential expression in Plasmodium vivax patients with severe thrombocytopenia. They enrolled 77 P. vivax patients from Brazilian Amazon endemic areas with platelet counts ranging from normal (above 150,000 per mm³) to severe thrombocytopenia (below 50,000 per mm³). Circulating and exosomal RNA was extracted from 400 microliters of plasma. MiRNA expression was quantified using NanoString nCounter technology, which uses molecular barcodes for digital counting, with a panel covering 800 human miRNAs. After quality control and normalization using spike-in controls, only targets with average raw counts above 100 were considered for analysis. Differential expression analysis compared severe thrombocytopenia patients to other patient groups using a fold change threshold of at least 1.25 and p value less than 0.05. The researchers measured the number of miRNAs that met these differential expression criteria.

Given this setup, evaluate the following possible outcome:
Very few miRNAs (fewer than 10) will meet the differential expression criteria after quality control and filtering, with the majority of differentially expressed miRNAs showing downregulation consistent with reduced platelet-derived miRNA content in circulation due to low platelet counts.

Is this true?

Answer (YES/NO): NO